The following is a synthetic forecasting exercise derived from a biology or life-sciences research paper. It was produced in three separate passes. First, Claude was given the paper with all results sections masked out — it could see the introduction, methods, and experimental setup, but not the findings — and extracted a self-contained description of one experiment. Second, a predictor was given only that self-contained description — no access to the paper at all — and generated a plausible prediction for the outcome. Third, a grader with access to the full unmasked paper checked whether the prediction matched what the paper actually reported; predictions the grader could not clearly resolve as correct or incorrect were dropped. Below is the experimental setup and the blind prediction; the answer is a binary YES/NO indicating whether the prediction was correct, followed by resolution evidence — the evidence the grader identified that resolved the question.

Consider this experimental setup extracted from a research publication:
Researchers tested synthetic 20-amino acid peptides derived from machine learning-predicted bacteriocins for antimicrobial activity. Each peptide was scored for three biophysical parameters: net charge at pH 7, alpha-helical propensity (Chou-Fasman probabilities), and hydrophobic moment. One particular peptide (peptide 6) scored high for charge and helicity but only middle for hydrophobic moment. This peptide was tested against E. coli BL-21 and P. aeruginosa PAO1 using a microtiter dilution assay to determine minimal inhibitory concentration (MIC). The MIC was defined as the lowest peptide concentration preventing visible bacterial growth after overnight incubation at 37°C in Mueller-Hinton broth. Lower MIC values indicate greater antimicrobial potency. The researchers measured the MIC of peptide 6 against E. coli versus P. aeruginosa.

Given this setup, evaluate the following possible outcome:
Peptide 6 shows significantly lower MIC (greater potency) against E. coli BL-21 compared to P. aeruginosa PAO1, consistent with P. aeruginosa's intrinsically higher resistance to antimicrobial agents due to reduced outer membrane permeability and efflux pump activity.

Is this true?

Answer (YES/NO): NO